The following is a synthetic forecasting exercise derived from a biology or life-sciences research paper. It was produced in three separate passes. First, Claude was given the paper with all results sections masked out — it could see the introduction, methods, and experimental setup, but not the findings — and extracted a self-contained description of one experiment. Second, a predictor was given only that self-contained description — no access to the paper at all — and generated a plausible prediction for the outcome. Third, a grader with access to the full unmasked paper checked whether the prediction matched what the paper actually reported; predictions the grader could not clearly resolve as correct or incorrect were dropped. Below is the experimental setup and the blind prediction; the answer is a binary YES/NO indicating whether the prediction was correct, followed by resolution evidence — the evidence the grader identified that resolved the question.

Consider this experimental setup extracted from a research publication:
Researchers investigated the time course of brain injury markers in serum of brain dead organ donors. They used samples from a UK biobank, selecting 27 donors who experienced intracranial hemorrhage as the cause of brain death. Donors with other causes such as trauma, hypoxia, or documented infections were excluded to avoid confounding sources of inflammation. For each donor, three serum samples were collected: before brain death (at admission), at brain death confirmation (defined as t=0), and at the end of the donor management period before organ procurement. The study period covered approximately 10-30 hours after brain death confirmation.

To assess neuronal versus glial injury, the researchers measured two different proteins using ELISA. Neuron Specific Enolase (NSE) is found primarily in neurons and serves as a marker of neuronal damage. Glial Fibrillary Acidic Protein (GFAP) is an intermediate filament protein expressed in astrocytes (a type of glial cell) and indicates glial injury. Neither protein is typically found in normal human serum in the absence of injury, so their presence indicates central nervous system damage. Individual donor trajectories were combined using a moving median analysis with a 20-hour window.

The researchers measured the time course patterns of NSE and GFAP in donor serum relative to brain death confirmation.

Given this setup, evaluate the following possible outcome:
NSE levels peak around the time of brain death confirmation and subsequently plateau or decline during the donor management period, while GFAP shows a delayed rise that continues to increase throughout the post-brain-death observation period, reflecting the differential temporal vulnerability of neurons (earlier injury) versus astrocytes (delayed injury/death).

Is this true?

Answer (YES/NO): NO